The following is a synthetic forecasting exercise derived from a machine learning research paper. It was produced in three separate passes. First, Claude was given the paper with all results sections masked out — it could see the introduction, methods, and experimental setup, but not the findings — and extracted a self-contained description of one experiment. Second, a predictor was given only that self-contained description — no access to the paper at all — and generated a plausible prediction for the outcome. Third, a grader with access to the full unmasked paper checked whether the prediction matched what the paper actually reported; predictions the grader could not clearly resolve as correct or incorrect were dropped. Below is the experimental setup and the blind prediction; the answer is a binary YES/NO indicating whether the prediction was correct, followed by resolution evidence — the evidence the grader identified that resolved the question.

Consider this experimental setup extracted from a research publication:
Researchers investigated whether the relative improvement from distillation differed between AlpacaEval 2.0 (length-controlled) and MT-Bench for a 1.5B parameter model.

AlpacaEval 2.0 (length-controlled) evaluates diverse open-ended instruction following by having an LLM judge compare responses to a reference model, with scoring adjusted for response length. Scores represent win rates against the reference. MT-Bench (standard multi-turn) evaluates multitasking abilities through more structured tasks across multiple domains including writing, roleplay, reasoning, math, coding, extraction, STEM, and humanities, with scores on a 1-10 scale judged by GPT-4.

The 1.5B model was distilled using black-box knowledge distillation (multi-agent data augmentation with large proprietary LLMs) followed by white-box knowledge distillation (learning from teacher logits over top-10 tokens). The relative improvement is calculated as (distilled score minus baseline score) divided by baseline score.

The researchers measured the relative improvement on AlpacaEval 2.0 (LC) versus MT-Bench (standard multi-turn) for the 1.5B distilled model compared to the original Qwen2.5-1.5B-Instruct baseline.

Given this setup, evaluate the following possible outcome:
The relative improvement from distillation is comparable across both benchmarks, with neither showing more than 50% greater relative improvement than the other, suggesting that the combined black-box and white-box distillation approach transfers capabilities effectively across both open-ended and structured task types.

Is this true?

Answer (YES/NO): NO